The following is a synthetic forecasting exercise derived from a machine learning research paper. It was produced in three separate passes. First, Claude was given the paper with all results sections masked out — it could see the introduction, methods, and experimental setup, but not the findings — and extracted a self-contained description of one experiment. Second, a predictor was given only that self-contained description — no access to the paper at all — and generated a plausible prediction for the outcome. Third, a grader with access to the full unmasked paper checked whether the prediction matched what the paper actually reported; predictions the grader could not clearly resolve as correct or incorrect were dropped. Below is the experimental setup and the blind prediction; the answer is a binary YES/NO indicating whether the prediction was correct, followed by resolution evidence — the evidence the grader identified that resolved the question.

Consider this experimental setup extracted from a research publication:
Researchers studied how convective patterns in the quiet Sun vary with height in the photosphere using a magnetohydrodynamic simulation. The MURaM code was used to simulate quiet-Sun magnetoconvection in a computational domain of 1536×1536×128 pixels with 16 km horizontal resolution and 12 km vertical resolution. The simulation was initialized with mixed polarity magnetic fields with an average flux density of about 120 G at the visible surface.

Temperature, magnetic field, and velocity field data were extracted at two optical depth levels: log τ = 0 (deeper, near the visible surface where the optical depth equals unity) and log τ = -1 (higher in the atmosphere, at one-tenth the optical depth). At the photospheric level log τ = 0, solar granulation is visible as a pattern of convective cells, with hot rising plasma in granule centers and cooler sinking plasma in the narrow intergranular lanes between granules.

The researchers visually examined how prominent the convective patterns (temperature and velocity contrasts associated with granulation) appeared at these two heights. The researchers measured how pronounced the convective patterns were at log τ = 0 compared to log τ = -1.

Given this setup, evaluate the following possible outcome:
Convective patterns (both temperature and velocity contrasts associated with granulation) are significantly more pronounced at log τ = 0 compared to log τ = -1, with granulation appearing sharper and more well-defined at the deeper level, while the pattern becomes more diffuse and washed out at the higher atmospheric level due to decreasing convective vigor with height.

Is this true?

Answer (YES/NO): YES